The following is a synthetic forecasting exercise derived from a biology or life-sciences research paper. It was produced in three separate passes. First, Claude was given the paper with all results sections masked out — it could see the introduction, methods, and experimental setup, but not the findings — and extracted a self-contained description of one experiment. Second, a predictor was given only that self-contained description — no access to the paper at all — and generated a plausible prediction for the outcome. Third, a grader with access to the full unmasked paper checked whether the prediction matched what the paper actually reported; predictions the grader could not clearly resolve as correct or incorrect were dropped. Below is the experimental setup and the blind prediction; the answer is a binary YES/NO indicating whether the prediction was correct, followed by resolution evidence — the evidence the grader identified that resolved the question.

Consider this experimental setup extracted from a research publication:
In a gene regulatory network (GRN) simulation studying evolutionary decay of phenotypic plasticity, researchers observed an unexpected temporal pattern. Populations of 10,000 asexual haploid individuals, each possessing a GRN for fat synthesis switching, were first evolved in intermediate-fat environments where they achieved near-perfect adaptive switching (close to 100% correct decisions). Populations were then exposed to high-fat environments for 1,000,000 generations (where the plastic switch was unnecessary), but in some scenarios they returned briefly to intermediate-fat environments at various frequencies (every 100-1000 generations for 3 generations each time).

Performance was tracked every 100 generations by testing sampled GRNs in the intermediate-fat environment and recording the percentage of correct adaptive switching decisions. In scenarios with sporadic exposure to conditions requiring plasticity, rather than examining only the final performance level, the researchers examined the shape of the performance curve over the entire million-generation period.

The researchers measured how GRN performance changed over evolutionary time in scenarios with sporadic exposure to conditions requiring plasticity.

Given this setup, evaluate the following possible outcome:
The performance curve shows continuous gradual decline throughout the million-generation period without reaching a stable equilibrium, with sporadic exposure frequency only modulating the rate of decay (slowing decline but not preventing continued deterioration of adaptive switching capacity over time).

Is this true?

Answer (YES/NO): NO